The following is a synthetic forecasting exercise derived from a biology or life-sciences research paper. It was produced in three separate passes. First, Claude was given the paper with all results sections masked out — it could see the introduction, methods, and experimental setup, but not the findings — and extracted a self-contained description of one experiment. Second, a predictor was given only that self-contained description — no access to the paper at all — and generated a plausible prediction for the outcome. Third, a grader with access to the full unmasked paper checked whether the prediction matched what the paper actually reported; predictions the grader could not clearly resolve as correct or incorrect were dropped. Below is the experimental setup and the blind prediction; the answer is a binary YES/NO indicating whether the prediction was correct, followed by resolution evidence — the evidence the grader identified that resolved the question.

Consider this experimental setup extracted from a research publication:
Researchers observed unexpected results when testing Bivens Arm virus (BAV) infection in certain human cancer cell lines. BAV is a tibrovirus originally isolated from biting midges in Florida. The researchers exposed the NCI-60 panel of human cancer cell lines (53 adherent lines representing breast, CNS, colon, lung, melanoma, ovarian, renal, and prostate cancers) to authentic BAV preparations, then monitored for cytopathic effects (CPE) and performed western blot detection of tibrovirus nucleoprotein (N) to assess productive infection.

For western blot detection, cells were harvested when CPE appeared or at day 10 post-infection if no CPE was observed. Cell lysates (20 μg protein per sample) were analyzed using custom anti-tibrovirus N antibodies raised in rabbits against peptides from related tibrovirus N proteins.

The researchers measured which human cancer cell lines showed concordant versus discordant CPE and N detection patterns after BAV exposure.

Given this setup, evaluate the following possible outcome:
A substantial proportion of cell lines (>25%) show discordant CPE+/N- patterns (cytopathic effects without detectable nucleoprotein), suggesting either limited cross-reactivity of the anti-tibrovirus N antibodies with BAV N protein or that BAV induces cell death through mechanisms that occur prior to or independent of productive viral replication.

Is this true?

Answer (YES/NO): NO